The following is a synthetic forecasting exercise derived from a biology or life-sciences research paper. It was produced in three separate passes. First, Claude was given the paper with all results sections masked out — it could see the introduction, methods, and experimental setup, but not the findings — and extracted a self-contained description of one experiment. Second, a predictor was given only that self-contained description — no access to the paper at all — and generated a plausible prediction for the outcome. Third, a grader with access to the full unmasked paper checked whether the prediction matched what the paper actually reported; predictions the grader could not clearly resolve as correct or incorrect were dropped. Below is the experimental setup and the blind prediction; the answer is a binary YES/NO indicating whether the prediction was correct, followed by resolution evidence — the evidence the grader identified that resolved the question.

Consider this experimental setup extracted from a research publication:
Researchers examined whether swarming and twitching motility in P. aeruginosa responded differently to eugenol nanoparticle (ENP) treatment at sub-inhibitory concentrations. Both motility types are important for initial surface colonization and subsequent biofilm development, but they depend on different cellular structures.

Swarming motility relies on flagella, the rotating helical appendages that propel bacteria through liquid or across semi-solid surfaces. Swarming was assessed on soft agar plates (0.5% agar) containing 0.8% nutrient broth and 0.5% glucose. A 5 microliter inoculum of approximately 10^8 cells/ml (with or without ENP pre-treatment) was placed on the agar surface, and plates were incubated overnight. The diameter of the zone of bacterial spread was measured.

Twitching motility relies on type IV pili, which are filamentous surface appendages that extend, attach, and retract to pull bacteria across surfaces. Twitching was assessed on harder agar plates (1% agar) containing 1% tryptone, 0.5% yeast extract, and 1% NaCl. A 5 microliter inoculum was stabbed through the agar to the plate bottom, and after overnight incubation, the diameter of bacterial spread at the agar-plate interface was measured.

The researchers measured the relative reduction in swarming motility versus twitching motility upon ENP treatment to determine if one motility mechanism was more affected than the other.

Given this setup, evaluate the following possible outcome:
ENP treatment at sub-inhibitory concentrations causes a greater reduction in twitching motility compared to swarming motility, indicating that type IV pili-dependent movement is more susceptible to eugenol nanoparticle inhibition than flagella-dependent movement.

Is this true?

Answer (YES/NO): YES